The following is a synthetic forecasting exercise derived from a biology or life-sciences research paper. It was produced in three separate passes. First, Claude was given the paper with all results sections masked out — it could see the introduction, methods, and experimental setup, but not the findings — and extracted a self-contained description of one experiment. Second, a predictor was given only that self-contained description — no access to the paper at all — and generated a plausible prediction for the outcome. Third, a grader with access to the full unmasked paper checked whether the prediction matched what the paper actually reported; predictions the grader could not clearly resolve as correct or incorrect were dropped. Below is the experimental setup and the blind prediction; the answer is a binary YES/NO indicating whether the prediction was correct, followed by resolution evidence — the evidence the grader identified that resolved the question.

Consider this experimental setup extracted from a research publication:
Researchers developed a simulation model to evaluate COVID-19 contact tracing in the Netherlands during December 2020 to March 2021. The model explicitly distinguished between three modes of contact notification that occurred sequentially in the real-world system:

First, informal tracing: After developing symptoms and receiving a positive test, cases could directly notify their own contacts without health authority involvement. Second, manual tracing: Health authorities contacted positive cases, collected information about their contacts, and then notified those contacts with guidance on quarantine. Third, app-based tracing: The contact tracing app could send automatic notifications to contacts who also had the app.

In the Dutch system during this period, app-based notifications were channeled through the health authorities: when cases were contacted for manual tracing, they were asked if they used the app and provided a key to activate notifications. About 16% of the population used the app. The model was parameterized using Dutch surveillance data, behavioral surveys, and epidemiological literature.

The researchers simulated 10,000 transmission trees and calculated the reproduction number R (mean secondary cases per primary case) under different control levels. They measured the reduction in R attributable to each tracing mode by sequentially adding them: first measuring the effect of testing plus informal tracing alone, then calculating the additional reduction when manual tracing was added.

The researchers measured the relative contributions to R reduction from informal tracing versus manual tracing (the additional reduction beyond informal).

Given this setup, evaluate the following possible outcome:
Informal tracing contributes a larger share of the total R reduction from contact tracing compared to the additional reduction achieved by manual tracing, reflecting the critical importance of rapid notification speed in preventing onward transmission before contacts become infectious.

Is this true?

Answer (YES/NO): NO